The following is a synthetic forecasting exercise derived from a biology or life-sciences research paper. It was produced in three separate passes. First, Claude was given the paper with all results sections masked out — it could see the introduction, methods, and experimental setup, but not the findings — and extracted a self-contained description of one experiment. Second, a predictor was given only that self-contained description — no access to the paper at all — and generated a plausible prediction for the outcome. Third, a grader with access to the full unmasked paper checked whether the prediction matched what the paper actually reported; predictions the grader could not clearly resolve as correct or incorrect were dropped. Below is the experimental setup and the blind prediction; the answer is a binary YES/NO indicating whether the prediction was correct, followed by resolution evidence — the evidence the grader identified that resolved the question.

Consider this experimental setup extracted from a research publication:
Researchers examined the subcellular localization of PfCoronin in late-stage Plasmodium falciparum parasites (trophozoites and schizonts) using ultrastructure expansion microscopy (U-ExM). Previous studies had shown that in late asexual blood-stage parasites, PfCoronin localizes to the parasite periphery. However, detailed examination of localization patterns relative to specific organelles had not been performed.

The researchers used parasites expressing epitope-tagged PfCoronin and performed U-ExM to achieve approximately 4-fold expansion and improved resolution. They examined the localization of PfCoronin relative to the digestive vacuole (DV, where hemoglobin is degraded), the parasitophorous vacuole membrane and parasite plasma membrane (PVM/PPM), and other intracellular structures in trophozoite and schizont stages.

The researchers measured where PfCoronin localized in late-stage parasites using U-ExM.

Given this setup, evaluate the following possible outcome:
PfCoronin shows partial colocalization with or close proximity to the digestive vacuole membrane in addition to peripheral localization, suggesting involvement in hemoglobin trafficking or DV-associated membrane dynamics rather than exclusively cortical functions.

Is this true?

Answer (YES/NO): YES